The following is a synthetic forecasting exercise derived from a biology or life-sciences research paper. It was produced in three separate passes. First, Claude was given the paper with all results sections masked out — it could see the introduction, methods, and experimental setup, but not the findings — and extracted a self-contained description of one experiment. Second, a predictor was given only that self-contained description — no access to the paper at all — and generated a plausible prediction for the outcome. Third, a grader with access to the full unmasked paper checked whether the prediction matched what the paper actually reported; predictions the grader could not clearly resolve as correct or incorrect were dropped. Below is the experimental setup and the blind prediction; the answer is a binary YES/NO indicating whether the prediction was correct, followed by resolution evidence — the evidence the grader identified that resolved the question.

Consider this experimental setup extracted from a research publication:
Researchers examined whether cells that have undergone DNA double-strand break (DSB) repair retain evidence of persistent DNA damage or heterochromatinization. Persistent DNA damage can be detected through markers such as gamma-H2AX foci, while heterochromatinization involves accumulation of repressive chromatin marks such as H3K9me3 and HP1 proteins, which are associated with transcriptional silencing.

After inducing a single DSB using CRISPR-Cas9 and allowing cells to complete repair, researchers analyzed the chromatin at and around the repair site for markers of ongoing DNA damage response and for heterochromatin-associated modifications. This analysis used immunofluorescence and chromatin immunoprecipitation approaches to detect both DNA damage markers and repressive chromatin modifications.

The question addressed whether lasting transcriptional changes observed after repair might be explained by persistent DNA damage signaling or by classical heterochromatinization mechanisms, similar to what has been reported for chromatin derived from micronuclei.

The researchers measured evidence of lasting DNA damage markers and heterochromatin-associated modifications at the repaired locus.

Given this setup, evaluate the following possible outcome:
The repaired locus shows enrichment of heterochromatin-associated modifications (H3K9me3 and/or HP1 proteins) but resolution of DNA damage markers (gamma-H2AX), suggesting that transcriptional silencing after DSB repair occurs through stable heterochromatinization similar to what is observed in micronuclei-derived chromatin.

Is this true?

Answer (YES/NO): NO